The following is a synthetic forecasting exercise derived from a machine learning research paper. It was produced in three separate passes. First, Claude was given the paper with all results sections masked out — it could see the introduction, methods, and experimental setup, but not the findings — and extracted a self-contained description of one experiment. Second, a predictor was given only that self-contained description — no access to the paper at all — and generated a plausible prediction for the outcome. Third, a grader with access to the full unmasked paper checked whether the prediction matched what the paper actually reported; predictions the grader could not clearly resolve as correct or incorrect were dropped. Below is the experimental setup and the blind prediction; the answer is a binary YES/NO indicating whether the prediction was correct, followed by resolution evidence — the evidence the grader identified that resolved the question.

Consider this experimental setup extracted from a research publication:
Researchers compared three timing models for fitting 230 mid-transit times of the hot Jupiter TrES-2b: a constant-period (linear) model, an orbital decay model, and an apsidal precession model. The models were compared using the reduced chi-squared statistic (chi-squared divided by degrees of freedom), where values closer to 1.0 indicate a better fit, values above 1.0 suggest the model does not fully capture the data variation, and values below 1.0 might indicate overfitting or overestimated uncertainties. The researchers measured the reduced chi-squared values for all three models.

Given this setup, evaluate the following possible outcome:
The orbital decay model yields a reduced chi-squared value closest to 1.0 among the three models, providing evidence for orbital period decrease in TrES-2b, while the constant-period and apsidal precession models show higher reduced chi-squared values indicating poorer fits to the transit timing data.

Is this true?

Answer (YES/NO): YES